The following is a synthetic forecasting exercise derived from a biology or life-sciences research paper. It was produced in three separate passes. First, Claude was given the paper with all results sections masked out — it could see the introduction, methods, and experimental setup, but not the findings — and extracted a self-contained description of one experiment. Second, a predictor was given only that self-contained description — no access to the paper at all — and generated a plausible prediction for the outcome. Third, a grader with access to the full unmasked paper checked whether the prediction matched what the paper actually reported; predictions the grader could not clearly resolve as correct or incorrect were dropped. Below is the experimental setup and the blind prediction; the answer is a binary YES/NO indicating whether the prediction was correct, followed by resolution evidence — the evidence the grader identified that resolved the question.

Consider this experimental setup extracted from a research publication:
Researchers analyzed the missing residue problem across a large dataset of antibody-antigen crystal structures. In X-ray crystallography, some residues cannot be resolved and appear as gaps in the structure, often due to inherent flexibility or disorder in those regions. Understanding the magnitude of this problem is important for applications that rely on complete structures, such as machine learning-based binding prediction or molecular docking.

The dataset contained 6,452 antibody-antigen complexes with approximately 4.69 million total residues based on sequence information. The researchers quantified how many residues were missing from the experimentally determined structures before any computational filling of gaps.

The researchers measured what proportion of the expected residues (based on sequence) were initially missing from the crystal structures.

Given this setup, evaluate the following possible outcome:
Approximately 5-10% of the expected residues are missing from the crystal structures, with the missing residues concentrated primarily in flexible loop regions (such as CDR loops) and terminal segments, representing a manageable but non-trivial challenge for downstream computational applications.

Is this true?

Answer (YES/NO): NO